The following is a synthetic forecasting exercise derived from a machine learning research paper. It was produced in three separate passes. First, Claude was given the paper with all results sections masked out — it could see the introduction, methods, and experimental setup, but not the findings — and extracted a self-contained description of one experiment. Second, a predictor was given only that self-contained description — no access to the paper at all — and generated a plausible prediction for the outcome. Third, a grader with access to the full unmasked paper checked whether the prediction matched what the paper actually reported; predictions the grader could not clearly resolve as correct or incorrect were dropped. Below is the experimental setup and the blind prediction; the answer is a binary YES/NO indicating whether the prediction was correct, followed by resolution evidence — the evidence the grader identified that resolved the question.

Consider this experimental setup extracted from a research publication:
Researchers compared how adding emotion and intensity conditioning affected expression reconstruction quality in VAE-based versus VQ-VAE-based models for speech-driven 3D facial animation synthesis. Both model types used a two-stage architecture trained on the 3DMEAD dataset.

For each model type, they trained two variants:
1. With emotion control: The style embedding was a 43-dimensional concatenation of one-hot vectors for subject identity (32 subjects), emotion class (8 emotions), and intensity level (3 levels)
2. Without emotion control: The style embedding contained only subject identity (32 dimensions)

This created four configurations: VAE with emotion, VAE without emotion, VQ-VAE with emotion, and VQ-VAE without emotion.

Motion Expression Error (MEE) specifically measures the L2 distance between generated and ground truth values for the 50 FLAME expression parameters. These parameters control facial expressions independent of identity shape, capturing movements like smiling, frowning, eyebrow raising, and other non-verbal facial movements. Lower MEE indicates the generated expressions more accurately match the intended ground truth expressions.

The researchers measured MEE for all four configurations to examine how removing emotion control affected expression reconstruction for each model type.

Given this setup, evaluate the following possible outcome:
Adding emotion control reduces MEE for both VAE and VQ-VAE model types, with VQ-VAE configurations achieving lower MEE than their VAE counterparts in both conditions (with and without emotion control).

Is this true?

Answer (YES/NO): NO